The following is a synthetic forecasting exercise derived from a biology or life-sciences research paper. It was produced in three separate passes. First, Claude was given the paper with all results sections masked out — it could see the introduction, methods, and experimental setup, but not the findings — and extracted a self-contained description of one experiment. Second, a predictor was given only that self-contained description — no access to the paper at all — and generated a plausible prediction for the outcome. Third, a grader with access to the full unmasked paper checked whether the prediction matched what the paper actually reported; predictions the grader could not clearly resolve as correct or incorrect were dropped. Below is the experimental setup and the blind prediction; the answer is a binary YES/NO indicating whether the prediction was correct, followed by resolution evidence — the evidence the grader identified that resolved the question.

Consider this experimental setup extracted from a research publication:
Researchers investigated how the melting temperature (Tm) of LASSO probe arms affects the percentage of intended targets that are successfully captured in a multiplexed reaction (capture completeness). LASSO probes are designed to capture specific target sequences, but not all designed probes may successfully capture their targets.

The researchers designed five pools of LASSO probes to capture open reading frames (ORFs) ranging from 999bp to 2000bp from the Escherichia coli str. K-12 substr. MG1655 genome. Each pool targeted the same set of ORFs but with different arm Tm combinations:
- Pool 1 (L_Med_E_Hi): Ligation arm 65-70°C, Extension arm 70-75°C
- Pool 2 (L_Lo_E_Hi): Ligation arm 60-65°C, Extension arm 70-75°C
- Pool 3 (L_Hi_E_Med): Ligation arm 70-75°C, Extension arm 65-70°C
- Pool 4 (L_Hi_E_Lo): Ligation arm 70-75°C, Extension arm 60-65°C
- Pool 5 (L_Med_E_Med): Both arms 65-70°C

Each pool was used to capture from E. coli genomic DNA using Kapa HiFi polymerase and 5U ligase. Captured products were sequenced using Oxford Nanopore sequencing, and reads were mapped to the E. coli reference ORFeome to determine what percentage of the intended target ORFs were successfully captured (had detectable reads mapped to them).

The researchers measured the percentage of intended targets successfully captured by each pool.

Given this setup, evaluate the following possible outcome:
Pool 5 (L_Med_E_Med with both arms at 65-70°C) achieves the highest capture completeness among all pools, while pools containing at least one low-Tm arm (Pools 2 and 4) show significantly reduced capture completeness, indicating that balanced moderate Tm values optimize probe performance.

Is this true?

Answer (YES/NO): YES